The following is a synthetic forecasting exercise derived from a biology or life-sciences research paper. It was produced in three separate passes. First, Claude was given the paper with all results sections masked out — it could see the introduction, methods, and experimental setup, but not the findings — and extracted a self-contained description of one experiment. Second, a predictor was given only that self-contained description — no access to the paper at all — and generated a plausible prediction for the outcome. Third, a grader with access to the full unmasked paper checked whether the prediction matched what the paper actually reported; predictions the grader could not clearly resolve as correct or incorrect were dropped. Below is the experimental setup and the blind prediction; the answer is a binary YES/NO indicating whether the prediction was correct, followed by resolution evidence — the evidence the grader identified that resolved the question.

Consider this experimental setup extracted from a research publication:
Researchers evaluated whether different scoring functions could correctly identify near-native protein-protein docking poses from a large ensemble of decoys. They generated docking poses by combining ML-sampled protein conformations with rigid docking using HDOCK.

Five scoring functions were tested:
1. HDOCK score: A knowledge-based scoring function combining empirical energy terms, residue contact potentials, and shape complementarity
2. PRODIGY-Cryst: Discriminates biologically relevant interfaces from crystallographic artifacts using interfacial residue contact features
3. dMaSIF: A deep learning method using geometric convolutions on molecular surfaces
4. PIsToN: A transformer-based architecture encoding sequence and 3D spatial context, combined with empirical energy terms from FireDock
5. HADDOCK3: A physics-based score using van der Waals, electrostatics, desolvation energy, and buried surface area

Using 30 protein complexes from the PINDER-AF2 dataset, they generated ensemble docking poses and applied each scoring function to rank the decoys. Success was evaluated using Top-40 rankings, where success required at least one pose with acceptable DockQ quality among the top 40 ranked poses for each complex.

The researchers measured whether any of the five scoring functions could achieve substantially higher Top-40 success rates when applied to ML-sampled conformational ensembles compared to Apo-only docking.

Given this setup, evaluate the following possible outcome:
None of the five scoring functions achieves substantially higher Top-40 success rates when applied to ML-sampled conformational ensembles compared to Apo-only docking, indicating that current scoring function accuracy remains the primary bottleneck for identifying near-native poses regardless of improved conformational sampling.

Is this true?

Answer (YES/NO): YES